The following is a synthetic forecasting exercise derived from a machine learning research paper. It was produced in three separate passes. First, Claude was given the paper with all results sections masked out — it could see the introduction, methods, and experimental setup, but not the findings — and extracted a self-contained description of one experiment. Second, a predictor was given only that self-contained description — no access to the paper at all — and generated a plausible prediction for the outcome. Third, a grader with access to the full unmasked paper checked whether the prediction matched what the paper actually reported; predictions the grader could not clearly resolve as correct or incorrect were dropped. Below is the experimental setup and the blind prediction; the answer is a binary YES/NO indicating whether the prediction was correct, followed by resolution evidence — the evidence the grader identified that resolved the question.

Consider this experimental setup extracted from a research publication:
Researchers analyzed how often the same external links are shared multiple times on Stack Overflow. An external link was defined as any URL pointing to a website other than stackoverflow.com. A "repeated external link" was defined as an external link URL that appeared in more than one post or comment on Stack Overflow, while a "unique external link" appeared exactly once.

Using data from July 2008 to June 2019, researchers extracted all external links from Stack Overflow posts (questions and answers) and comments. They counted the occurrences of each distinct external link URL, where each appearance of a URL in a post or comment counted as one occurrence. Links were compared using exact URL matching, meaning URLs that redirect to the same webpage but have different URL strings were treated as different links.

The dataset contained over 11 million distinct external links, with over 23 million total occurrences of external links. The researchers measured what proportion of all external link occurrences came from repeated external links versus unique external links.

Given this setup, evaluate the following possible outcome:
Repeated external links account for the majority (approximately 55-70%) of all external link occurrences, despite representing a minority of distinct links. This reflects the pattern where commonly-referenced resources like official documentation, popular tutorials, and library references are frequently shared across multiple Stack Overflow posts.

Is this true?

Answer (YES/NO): YES